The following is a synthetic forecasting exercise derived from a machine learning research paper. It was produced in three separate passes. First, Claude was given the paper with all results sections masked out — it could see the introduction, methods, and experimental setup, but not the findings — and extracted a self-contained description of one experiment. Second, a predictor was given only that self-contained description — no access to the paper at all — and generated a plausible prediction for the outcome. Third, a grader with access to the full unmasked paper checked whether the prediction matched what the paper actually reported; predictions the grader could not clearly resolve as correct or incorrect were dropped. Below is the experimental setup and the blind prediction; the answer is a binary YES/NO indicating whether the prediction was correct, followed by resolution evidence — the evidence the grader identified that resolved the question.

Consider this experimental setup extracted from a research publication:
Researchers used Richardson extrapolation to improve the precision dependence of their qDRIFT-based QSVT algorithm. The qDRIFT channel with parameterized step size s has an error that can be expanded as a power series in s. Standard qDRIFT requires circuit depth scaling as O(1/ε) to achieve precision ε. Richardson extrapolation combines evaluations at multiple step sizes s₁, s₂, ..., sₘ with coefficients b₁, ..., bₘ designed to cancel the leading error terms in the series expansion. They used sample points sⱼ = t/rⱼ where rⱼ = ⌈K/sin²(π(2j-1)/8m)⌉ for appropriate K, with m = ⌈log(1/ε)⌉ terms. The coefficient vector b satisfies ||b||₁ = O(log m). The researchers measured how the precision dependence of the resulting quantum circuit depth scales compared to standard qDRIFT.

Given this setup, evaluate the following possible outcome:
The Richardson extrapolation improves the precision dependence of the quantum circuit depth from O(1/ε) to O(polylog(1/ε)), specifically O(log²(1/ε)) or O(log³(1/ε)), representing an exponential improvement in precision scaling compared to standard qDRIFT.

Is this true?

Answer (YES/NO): YES